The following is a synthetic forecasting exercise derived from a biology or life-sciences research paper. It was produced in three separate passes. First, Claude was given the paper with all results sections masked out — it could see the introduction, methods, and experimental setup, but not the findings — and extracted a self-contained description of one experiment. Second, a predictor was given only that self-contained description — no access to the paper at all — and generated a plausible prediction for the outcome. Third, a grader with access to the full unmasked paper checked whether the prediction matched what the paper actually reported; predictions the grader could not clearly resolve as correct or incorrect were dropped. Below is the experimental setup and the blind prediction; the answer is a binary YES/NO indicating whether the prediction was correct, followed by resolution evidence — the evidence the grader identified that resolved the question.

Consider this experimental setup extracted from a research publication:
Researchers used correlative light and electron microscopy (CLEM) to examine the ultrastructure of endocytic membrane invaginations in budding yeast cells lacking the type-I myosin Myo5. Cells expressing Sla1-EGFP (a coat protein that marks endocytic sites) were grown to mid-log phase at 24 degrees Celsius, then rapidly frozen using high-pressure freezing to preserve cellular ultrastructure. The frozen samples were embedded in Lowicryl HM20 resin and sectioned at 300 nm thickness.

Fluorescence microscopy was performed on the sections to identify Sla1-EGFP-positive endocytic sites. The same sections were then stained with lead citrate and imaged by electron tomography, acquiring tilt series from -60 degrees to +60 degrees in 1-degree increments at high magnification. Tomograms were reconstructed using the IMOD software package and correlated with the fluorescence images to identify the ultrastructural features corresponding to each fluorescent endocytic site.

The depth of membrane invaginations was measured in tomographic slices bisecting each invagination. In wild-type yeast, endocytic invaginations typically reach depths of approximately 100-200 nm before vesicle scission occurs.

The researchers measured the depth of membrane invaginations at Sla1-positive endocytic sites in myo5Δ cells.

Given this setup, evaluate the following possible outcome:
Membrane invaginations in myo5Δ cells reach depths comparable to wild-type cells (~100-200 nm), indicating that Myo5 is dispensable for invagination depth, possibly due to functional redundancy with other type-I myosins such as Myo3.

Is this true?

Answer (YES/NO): YES